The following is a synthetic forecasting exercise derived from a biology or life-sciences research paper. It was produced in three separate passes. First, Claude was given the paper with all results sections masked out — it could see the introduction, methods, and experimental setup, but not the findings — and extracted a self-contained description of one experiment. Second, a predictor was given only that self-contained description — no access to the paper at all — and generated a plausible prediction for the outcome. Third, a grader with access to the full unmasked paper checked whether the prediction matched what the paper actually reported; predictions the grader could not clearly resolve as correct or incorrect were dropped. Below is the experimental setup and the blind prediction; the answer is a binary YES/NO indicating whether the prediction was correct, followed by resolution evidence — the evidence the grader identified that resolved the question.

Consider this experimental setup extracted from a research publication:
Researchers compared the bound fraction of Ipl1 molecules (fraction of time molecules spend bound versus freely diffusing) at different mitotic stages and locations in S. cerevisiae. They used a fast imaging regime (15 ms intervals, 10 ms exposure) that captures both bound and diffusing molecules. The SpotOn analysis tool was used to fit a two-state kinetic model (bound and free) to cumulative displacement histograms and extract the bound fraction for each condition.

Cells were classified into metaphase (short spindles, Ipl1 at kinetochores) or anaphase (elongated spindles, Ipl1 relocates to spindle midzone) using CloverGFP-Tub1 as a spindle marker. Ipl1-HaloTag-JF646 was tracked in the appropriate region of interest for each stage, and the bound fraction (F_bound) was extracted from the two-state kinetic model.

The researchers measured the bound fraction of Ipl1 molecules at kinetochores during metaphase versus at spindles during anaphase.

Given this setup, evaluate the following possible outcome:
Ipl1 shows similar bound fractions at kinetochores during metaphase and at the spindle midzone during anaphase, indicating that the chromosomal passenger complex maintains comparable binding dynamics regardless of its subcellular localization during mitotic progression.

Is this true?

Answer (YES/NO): NO